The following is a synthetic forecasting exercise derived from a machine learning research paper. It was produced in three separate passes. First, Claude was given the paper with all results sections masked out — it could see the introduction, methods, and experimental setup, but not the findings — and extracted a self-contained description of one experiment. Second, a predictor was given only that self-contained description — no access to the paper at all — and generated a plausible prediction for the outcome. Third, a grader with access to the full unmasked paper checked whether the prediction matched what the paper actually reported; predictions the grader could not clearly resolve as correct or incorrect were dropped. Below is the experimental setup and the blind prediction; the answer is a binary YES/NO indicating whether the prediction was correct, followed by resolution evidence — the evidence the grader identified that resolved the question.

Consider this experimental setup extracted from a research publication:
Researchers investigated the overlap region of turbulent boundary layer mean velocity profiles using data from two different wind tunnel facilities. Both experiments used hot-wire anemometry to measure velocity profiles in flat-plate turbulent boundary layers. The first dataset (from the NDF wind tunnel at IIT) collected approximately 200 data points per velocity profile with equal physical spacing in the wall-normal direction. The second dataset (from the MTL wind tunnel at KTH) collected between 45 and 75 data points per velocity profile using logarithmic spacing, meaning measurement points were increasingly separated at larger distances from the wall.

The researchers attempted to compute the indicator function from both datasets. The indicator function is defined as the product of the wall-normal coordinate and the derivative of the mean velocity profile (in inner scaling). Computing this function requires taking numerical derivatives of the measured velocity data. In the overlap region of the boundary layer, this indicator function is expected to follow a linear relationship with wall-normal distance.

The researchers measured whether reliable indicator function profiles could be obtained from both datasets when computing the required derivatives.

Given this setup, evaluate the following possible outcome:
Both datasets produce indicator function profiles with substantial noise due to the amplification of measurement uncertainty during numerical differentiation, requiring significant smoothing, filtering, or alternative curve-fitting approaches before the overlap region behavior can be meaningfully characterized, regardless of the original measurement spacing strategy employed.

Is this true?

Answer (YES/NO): NO